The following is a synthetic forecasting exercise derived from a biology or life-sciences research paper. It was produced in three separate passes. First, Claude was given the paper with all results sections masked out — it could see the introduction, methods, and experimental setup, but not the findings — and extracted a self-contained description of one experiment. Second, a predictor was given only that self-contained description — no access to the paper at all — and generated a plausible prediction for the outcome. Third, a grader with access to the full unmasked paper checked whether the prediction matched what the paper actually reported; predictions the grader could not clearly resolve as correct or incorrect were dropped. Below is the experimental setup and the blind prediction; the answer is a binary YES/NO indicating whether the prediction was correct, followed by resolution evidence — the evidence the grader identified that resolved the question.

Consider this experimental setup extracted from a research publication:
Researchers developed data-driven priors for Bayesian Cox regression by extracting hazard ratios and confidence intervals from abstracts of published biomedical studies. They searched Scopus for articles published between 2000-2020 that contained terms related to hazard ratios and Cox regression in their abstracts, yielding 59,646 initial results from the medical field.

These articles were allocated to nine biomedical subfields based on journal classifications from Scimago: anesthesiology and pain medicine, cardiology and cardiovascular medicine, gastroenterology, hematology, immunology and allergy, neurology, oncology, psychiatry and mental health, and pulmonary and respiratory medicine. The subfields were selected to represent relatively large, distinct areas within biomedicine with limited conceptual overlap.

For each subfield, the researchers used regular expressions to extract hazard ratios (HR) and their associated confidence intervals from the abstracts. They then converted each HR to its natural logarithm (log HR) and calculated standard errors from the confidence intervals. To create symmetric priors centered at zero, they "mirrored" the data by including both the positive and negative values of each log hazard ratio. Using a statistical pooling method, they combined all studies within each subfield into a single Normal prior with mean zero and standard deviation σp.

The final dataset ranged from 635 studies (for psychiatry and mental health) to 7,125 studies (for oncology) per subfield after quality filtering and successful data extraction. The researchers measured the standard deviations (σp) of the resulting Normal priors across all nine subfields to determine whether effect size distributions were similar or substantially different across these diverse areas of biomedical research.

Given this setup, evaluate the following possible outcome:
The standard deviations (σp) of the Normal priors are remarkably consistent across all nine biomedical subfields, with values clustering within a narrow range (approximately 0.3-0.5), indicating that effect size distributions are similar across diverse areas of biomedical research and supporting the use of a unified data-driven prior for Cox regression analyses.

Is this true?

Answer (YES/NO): NO